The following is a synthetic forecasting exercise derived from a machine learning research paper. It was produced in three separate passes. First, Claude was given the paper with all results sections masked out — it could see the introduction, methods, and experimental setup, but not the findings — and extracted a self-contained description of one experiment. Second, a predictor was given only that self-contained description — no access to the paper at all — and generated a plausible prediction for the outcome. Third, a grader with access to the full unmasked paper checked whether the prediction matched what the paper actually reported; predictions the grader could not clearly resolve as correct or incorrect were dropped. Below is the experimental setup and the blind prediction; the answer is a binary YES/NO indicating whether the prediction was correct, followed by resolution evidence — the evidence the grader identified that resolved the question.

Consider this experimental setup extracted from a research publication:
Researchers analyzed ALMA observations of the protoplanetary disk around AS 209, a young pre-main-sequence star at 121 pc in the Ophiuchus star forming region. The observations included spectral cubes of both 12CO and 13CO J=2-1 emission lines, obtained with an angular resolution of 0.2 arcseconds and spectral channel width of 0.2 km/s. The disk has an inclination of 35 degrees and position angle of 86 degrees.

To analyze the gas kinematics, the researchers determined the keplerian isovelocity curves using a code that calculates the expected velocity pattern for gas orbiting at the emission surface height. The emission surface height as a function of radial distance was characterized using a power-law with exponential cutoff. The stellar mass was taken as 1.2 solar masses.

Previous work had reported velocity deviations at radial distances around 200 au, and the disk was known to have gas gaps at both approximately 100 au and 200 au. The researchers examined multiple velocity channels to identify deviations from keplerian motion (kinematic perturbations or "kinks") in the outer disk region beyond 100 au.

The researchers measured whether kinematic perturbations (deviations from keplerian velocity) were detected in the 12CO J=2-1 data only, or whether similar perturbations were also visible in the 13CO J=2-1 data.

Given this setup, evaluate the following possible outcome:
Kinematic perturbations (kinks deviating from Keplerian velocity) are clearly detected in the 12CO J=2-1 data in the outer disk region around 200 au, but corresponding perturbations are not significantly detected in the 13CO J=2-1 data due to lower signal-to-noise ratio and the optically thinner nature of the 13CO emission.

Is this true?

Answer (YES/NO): NO